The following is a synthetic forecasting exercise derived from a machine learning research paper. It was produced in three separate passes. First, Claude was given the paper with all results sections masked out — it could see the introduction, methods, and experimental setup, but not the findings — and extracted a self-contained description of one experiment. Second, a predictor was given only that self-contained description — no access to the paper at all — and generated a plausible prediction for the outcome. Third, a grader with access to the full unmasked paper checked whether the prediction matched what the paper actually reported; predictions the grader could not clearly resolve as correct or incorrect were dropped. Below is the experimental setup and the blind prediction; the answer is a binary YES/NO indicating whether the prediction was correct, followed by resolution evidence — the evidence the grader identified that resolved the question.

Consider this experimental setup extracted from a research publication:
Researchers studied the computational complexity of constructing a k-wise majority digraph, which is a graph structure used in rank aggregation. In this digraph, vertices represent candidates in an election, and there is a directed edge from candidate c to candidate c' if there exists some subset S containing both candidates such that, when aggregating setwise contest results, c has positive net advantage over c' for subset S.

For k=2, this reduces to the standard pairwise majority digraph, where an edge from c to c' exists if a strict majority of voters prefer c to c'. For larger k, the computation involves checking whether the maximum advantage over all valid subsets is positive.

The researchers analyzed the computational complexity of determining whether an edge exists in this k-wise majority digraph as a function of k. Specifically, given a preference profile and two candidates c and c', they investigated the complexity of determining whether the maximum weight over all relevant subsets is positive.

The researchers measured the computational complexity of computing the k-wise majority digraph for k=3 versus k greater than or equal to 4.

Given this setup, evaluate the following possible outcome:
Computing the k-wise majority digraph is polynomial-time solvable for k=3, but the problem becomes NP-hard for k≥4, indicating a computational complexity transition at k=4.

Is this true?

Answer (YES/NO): YES